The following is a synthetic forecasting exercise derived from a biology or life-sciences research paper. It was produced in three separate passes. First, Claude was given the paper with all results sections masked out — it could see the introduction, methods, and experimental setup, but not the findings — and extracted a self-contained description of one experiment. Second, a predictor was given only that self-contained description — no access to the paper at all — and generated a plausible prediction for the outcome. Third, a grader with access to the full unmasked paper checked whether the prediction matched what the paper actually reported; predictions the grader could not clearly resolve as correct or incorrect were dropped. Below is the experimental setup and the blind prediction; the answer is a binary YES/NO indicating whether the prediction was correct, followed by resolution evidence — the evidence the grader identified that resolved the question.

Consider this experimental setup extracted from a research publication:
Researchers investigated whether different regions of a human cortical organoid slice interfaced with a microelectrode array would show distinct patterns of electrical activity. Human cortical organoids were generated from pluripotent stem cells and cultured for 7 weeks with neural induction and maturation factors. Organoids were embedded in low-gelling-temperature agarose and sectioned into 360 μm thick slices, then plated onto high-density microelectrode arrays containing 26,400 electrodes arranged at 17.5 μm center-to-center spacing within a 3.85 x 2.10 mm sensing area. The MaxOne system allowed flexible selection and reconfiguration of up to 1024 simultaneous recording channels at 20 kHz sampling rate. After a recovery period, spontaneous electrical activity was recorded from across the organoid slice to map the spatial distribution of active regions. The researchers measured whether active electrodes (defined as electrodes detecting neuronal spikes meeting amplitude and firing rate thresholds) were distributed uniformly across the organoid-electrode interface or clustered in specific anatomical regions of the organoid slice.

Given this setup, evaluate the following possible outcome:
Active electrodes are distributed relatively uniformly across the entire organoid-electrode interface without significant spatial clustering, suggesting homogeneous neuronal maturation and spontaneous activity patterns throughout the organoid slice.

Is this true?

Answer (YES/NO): NO